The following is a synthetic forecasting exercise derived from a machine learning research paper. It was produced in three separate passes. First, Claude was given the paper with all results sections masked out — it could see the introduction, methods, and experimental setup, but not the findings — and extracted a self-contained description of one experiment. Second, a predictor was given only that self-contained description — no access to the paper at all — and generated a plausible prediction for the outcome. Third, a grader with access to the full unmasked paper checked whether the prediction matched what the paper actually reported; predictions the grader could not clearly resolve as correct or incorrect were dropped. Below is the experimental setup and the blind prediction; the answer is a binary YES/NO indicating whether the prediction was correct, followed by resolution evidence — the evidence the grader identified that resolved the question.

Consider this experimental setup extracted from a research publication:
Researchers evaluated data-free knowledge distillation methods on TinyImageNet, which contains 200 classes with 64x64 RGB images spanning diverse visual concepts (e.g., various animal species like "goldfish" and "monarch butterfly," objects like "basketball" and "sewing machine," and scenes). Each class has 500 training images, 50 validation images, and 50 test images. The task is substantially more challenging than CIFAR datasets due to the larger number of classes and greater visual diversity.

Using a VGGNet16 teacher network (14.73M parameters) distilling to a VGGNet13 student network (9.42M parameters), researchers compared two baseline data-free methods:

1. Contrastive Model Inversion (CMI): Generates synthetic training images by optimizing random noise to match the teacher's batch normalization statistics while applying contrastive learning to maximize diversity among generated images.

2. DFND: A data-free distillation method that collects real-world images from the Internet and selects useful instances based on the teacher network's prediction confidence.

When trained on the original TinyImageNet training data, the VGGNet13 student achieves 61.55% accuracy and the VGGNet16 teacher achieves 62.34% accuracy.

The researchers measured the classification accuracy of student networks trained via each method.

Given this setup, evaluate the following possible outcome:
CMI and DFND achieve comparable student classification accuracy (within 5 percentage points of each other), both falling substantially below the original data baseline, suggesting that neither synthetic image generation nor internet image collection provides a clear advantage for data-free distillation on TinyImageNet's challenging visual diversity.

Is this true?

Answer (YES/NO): NO